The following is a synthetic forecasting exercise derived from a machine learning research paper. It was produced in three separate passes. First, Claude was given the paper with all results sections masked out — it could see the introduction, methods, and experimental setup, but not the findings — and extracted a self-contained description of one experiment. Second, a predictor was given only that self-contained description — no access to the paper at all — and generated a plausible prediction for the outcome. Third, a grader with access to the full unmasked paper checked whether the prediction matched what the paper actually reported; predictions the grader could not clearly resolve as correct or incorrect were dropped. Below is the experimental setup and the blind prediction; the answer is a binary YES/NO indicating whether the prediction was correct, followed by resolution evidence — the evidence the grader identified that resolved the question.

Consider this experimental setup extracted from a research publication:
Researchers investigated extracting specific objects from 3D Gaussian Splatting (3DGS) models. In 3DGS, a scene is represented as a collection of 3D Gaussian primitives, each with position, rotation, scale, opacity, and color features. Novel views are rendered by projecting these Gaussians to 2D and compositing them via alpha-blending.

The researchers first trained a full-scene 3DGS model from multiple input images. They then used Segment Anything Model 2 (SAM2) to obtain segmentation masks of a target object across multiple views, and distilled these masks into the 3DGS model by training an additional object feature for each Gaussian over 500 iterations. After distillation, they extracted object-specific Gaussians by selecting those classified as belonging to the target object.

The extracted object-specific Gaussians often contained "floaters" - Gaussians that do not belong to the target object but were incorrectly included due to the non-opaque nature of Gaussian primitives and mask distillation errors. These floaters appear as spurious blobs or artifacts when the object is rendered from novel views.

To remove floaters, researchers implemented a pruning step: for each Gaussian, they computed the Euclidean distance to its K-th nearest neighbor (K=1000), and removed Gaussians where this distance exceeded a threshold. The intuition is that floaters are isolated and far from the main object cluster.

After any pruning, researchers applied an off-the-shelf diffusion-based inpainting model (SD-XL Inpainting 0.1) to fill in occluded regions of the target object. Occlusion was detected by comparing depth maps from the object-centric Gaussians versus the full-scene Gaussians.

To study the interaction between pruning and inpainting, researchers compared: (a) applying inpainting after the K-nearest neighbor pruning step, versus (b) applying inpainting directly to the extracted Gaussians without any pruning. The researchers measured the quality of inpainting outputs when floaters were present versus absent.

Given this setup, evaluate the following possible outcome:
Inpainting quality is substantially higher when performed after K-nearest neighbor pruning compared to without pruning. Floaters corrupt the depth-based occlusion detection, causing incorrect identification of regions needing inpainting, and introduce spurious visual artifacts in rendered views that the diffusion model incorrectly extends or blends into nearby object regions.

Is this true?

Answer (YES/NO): NO